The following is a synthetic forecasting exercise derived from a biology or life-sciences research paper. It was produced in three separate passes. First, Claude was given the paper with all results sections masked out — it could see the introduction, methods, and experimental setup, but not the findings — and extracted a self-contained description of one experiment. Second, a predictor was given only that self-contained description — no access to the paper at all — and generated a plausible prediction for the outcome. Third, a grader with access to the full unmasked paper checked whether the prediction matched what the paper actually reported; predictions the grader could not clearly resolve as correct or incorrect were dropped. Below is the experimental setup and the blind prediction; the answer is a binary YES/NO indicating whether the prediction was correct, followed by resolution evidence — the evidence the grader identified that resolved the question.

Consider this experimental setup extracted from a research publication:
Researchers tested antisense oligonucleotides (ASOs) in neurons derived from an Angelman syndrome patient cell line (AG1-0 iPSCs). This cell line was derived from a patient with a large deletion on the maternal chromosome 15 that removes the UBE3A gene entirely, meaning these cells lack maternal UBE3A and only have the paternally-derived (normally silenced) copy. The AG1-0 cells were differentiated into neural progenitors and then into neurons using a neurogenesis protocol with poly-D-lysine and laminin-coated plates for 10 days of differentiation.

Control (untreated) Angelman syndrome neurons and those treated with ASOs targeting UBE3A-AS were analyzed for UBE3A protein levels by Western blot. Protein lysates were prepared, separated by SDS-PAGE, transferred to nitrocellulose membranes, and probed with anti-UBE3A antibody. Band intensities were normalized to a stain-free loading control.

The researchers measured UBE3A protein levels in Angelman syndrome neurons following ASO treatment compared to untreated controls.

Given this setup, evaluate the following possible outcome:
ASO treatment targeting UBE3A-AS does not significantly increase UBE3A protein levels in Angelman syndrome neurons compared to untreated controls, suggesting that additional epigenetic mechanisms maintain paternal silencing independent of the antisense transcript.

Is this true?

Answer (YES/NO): NO